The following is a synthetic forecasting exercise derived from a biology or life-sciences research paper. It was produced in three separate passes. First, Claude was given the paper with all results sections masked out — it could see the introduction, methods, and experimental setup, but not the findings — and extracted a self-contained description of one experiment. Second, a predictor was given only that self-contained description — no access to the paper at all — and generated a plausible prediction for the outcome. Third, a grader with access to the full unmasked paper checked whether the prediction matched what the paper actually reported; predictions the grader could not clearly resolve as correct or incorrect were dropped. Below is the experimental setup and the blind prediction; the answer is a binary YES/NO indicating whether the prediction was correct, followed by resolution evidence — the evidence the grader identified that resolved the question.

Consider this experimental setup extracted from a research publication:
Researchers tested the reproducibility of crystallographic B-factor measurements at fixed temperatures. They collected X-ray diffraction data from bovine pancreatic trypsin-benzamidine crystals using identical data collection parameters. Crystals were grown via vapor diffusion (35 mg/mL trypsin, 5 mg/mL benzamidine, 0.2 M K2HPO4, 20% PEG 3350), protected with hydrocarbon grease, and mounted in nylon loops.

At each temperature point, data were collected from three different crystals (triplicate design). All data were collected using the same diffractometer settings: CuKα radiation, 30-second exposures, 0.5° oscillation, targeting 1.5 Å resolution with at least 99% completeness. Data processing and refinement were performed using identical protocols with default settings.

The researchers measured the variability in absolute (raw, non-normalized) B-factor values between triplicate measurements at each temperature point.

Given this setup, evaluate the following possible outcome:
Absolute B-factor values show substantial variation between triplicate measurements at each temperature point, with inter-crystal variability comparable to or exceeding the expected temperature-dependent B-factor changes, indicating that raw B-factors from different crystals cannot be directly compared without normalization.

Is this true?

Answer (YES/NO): NO